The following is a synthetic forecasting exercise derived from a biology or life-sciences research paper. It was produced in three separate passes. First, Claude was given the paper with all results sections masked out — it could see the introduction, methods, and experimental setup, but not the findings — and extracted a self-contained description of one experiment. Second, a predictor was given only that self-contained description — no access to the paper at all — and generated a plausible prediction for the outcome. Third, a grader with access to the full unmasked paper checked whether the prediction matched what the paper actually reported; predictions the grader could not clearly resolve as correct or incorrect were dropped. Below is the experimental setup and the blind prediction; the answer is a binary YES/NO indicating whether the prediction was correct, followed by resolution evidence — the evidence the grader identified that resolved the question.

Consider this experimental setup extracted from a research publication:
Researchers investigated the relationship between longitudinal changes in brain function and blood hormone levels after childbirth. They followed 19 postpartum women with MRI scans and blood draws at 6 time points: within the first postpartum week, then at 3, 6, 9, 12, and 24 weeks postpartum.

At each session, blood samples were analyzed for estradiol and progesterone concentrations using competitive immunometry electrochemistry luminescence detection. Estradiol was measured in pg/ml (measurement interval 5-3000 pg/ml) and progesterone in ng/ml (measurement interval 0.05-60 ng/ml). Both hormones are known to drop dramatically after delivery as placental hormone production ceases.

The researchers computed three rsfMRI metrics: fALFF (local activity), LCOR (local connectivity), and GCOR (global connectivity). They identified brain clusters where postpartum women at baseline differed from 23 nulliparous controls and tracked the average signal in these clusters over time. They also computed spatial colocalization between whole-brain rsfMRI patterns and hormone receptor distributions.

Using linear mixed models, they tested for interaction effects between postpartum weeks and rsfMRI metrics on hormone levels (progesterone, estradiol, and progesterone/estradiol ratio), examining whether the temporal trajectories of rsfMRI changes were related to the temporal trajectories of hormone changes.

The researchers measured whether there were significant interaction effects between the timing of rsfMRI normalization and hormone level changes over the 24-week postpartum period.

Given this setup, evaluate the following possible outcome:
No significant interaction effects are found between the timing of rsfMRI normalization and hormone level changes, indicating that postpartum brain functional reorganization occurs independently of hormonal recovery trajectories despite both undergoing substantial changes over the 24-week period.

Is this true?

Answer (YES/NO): NO